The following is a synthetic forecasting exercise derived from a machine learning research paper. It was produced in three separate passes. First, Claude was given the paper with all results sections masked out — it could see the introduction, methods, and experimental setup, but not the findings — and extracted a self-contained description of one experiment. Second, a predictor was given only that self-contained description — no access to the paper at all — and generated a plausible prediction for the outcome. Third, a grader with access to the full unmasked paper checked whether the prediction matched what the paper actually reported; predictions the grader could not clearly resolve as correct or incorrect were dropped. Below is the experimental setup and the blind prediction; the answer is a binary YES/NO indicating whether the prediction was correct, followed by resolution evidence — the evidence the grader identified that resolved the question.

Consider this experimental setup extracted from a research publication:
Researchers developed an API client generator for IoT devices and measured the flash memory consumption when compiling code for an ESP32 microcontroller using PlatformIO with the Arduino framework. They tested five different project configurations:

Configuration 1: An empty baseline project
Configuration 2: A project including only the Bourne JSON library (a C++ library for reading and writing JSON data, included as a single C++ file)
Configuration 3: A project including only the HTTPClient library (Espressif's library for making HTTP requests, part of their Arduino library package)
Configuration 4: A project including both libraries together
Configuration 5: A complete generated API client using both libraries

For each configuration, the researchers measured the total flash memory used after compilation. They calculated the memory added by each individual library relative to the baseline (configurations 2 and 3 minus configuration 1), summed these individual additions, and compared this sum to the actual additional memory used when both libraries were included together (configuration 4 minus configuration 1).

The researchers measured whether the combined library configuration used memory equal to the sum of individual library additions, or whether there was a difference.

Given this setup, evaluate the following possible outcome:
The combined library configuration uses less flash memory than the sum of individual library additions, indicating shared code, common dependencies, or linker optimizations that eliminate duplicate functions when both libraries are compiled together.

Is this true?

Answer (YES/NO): YES